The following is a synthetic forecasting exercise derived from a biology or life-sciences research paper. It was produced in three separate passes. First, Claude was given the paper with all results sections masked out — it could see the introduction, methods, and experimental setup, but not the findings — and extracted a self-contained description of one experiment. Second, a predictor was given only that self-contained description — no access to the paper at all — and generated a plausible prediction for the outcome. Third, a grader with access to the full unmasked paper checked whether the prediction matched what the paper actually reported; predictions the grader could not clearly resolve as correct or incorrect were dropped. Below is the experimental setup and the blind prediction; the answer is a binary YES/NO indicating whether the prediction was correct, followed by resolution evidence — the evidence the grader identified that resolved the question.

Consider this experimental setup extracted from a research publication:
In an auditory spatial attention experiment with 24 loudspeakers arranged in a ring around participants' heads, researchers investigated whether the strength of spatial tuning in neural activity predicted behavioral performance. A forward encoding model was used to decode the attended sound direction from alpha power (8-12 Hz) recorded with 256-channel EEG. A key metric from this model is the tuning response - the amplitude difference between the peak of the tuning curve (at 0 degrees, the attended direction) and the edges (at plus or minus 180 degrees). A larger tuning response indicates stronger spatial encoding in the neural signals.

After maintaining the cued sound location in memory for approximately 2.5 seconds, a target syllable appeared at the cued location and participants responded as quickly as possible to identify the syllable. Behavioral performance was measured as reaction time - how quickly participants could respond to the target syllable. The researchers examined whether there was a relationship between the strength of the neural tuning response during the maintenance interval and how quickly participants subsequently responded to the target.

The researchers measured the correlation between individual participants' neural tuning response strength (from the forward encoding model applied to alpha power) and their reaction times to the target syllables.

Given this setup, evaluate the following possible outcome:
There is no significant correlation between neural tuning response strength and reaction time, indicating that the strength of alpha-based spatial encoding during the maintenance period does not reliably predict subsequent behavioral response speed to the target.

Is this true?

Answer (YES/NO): NO